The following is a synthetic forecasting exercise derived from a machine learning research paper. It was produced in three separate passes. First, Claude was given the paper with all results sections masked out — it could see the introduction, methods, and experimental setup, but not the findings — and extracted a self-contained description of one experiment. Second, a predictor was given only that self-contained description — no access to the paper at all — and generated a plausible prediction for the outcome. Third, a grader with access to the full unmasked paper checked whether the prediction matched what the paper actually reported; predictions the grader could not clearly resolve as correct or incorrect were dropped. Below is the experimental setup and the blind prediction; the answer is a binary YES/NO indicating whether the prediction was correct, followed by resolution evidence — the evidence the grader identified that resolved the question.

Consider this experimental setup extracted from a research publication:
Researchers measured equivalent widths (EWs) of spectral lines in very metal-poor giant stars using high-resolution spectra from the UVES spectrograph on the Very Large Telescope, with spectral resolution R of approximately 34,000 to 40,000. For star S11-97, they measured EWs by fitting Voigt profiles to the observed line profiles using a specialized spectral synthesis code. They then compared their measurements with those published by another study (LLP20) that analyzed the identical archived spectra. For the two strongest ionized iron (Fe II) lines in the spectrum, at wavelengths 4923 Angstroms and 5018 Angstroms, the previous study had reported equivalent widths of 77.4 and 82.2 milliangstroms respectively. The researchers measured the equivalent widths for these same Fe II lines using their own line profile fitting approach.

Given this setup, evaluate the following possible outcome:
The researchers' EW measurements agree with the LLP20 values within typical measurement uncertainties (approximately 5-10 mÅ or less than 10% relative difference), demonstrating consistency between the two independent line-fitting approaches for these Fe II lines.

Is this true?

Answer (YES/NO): NO